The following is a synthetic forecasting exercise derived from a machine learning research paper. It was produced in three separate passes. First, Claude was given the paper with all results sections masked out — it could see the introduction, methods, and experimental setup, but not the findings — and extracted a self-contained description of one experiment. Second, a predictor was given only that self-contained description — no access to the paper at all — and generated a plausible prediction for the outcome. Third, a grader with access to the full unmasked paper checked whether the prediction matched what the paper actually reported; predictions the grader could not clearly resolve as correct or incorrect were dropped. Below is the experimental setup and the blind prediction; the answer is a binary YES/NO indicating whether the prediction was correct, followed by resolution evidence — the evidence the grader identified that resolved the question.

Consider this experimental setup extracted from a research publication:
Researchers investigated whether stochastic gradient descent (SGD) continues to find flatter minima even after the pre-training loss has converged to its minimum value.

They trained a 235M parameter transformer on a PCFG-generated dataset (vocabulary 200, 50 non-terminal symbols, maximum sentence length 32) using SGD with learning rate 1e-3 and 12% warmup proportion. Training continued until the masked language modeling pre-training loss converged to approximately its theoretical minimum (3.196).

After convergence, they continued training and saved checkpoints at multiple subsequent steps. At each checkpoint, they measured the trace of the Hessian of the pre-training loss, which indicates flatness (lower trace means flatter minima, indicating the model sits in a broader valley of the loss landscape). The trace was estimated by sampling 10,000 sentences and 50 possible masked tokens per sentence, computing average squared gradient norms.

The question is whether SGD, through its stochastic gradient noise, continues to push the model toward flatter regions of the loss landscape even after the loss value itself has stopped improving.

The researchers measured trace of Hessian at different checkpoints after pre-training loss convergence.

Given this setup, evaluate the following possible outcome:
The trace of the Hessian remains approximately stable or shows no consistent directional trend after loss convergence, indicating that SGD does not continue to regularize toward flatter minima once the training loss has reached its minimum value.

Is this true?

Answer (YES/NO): NO